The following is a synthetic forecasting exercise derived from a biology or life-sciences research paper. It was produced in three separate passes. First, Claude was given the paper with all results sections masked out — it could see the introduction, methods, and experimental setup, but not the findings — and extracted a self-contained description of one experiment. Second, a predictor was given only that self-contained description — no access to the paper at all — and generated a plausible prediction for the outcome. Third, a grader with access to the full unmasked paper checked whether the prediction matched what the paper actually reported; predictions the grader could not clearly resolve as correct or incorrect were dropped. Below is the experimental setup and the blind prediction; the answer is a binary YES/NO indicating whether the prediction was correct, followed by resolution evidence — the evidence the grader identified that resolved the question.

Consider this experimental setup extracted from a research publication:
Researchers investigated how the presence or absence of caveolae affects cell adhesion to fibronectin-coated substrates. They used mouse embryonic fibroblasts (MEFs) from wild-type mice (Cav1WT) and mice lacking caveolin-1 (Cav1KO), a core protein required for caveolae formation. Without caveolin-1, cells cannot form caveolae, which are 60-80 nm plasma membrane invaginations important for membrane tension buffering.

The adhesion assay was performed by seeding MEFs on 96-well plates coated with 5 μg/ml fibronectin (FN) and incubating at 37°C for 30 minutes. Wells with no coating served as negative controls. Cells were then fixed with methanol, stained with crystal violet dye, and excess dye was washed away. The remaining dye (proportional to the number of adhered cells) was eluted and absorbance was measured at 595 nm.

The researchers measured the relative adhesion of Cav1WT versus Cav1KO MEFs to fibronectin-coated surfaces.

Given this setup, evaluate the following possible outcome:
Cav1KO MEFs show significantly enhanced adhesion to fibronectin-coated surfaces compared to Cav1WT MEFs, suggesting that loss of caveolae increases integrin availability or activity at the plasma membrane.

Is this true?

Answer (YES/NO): YES